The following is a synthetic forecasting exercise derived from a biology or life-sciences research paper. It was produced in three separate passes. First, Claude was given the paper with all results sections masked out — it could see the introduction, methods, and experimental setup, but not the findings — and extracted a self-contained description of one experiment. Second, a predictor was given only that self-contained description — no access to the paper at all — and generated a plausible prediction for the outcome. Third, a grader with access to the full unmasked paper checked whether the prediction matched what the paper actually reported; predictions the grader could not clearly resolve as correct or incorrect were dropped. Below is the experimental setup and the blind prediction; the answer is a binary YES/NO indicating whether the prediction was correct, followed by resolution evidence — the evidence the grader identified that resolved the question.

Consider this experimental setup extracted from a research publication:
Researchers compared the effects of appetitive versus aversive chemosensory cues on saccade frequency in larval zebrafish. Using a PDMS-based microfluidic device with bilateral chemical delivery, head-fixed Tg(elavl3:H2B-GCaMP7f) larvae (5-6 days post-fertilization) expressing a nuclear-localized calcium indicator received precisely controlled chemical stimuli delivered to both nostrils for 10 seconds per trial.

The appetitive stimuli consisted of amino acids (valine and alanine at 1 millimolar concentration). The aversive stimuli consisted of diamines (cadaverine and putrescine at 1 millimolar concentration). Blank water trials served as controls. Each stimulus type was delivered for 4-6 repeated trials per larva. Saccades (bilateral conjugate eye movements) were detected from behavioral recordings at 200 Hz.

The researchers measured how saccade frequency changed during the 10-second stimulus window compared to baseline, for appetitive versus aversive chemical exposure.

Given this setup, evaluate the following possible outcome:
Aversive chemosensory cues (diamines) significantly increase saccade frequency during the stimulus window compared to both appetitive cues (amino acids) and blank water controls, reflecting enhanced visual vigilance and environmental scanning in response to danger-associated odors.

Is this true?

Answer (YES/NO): YES